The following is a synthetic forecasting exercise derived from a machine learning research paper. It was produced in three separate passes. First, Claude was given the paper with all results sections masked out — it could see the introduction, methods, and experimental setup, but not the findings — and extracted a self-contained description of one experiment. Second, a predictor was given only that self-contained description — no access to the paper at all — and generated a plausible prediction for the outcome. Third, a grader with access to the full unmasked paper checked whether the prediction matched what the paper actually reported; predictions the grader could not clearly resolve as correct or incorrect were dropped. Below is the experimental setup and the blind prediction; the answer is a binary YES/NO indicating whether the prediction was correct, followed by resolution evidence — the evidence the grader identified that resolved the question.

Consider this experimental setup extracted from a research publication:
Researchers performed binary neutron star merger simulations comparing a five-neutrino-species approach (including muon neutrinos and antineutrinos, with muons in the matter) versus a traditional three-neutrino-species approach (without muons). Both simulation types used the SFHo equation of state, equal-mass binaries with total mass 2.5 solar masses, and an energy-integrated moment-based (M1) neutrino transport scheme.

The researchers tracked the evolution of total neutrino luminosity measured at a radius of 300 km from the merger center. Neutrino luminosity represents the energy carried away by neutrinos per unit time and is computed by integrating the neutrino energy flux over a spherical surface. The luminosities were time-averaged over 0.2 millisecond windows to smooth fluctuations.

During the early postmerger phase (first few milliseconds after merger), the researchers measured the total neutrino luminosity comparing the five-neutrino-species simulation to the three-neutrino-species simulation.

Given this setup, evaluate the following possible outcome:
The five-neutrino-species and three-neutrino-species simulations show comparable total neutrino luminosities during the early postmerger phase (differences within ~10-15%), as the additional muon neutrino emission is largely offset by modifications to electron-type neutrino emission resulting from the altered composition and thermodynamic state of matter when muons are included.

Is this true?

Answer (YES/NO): NO